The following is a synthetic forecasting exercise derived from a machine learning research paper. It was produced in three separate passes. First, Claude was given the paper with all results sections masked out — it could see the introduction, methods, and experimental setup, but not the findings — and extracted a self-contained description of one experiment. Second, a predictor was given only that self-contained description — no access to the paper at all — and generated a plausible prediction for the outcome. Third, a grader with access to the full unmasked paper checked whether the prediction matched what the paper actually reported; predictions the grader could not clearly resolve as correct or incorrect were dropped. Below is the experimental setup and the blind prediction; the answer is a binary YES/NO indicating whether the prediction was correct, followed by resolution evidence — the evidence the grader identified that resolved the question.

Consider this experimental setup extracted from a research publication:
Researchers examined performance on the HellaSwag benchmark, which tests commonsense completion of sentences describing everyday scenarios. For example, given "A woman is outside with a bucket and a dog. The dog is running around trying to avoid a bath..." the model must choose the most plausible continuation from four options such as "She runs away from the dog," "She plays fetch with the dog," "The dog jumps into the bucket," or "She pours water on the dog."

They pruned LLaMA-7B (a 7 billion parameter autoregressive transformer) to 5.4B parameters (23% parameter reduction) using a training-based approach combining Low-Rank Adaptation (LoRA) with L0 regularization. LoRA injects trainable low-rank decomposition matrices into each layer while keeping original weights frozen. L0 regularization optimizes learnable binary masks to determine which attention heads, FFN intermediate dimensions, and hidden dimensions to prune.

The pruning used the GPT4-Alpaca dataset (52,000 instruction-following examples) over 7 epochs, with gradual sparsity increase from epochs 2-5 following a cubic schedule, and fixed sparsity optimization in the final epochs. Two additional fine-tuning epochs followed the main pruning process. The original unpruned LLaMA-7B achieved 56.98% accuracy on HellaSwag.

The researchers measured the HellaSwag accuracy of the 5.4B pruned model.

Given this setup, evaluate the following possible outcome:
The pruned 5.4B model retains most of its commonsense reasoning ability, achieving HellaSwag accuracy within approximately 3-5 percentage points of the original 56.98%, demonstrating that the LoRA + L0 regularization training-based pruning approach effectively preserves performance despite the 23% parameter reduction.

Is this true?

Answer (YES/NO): YES